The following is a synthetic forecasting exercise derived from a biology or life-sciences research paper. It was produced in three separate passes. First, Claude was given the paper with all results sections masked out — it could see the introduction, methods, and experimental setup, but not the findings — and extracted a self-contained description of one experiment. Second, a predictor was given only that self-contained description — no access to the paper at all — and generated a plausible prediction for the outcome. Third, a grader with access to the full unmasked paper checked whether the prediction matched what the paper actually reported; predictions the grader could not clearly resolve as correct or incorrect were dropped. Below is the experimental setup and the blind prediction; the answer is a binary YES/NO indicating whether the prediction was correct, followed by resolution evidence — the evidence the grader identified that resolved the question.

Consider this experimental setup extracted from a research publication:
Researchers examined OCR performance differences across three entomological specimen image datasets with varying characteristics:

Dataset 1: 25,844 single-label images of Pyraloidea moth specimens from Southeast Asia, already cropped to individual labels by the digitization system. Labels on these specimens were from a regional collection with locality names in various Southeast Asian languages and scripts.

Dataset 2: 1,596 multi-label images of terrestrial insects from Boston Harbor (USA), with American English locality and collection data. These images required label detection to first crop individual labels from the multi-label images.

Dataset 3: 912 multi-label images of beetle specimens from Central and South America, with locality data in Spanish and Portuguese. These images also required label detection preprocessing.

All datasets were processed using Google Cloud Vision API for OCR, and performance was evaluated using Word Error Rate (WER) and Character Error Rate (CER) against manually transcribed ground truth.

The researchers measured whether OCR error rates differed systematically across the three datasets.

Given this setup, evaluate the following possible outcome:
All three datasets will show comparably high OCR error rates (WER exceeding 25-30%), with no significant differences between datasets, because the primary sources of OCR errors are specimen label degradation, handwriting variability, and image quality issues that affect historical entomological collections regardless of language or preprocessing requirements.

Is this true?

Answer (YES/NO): NO